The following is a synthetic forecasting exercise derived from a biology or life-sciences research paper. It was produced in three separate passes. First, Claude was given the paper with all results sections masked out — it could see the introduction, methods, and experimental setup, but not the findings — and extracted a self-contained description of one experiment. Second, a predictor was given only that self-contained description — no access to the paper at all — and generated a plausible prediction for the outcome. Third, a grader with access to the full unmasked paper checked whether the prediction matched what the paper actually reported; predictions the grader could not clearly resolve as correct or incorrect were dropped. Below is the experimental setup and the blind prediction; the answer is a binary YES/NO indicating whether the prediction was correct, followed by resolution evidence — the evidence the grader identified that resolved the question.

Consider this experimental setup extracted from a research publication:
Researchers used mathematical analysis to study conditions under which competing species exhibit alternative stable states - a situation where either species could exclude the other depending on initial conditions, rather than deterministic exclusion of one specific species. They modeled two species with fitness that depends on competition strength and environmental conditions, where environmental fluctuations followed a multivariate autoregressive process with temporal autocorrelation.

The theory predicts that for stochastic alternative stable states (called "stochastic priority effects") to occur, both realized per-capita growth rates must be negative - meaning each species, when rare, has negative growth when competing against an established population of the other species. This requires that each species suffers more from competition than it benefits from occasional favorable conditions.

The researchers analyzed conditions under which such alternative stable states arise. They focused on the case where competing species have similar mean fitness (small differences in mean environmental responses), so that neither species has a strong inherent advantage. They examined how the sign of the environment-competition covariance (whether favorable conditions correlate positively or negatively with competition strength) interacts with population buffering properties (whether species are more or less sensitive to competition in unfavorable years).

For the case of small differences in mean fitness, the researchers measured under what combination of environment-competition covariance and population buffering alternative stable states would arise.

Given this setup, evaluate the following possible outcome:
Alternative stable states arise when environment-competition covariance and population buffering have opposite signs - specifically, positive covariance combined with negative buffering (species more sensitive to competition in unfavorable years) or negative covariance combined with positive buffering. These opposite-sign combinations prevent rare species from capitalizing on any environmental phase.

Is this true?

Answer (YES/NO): YES